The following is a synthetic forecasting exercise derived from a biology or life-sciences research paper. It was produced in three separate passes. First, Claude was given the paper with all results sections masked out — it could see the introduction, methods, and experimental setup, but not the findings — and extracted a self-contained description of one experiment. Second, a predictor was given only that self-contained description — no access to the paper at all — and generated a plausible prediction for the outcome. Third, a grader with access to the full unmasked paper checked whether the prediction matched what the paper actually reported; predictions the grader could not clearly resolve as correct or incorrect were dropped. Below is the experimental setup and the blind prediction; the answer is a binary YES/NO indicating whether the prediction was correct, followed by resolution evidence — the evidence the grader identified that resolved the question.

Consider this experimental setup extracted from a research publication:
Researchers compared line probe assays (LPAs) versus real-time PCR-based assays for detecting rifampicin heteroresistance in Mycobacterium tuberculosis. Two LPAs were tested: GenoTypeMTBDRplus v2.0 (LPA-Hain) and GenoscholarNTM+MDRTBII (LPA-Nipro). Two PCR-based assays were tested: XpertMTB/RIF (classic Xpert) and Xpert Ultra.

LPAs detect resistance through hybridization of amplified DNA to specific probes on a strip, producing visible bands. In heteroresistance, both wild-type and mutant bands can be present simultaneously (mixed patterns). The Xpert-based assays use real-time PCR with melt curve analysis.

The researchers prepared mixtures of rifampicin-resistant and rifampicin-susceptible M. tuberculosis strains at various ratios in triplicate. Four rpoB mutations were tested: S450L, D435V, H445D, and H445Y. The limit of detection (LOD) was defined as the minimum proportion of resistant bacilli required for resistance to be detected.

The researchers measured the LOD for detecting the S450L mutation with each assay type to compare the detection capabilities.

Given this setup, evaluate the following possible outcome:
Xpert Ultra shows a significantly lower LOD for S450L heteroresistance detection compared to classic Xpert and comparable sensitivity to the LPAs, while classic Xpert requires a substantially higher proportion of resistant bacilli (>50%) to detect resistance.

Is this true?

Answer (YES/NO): NO